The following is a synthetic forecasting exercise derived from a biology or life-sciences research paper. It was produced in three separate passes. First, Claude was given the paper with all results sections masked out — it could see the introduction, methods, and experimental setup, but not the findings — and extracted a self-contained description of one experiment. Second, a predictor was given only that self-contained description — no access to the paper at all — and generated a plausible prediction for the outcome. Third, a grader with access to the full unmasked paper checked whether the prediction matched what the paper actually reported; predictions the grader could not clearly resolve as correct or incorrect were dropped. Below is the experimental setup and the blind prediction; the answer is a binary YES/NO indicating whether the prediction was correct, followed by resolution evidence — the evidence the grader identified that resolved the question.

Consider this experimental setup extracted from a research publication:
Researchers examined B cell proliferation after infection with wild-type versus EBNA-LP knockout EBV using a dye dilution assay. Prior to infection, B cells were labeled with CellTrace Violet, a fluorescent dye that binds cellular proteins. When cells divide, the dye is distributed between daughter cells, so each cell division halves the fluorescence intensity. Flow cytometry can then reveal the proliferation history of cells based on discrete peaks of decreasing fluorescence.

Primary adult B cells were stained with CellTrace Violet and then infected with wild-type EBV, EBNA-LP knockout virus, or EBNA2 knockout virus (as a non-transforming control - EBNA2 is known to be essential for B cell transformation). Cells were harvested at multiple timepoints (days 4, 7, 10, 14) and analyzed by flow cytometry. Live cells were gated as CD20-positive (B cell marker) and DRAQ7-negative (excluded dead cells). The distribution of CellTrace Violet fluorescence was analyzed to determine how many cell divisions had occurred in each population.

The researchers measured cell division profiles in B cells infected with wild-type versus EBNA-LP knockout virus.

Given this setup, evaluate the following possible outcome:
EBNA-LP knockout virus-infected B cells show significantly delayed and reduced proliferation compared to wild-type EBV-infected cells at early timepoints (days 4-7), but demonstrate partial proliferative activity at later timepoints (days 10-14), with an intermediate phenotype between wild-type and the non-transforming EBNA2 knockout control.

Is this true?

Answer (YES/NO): NO